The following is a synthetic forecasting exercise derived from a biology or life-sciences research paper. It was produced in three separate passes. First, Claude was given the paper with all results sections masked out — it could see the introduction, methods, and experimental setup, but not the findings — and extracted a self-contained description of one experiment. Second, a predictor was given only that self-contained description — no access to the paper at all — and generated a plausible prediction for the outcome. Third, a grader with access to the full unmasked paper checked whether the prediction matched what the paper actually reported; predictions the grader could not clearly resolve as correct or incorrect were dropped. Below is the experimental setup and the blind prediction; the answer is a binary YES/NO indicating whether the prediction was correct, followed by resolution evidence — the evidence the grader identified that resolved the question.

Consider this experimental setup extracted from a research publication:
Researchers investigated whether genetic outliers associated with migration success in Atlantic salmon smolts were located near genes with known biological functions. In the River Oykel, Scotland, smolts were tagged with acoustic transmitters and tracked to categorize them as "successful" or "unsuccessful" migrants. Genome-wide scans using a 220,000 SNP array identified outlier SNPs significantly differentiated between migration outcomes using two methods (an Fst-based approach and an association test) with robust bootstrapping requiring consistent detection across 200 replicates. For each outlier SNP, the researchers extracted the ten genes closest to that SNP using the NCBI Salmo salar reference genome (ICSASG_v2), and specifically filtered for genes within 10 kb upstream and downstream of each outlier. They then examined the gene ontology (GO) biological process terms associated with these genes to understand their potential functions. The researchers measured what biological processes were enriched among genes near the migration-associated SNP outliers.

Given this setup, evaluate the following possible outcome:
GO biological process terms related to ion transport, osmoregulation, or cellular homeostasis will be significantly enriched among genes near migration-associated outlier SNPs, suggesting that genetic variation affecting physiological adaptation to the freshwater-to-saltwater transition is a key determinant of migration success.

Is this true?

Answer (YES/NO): NO